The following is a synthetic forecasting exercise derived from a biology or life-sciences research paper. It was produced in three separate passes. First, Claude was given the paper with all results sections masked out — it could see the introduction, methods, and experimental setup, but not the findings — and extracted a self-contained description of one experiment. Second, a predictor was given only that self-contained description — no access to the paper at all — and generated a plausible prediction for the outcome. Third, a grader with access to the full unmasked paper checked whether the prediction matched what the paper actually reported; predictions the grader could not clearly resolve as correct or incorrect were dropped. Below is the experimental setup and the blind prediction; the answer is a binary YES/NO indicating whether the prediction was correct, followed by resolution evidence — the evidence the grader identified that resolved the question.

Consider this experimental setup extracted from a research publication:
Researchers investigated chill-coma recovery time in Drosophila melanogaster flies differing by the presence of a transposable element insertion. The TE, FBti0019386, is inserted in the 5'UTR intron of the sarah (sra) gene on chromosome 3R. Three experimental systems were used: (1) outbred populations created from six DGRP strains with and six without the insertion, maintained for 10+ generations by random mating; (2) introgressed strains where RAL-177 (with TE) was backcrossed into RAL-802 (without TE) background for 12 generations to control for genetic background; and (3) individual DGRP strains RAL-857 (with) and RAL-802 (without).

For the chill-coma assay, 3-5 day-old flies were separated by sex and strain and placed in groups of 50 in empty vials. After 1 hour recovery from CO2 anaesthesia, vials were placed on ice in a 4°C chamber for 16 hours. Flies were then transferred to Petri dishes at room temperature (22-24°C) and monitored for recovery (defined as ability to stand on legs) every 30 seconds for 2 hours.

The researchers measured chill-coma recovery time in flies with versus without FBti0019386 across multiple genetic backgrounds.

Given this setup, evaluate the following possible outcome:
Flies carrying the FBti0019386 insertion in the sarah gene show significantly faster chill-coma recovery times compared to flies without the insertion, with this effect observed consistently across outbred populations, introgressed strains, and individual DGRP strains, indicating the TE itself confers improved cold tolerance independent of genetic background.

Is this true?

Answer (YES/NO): NO